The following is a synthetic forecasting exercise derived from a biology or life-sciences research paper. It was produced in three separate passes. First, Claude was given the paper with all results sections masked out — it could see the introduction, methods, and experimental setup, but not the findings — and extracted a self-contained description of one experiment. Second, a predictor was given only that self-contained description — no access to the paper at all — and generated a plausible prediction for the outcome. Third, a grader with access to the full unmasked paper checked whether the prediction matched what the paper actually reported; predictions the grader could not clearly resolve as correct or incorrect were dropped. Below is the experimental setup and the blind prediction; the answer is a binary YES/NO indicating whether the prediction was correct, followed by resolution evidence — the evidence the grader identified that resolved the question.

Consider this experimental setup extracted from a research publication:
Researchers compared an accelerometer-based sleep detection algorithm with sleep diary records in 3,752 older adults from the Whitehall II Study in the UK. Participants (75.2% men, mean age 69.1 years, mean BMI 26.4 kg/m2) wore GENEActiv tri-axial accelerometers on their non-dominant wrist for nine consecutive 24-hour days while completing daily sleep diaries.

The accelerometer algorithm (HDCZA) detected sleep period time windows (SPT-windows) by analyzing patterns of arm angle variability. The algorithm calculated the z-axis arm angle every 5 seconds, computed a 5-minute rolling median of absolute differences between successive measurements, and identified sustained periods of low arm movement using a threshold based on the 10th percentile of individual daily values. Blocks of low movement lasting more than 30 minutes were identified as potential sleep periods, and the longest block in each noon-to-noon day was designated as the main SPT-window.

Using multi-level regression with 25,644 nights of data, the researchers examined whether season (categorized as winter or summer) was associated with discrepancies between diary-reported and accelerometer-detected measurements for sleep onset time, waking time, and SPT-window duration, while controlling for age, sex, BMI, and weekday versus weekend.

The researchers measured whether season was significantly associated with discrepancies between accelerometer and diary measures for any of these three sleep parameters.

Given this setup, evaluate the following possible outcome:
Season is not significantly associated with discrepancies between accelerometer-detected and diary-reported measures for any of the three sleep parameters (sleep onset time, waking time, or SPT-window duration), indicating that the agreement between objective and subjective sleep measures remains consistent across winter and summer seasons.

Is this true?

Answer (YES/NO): YES